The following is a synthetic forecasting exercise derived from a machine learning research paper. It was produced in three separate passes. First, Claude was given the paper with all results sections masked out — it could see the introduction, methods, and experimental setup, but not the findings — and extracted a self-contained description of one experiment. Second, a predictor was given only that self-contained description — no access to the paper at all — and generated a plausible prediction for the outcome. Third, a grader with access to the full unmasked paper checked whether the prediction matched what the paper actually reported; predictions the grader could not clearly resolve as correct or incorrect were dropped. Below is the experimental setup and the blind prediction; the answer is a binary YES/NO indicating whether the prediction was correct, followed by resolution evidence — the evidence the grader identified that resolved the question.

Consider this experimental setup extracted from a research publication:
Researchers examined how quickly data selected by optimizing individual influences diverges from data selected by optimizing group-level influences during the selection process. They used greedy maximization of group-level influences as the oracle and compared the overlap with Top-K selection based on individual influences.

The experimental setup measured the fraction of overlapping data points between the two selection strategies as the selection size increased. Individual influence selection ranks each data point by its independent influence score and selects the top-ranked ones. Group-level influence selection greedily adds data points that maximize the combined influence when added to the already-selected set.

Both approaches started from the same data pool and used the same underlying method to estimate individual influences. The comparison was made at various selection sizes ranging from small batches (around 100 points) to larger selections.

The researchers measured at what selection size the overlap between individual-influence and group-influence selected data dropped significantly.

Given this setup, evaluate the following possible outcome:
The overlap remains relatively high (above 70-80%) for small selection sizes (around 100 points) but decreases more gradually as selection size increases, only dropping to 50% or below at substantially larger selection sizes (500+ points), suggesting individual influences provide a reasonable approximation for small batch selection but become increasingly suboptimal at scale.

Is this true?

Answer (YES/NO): NO